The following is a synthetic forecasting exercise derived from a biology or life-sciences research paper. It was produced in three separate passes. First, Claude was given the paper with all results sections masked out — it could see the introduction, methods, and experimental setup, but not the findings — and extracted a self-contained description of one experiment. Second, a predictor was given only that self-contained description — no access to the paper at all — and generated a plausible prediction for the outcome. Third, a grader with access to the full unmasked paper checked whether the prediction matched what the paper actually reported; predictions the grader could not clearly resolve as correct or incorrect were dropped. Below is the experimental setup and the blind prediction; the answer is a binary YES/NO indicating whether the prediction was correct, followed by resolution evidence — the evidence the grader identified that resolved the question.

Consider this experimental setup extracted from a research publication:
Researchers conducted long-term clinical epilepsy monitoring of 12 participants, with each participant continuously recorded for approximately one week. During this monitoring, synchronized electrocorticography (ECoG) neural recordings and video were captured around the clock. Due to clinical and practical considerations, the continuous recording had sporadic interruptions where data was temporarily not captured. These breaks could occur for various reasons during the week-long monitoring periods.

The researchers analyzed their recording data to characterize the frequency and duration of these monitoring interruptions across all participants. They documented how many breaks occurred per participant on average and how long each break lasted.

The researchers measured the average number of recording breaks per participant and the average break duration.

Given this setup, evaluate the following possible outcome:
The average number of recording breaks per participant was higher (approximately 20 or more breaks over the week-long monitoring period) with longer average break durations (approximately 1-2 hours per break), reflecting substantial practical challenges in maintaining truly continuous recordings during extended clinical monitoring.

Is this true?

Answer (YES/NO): NO